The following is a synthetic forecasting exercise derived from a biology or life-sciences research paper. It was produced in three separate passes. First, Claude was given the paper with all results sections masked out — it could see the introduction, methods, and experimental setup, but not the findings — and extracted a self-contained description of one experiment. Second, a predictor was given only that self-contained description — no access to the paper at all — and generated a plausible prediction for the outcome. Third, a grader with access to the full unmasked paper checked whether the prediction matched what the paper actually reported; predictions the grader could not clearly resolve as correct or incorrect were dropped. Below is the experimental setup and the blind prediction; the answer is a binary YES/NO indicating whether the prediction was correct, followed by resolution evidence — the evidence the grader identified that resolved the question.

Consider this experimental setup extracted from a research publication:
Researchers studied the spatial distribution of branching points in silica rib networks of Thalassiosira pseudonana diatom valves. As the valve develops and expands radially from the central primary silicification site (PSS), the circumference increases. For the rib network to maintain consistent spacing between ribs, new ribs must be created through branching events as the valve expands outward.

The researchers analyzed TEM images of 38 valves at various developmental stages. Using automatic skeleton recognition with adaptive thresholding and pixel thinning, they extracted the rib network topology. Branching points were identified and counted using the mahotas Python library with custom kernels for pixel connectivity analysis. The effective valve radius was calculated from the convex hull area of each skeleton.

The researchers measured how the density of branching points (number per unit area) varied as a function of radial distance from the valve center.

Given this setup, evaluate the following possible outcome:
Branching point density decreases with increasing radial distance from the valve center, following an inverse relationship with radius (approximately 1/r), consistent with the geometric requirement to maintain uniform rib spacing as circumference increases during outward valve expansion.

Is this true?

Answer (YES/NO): YES